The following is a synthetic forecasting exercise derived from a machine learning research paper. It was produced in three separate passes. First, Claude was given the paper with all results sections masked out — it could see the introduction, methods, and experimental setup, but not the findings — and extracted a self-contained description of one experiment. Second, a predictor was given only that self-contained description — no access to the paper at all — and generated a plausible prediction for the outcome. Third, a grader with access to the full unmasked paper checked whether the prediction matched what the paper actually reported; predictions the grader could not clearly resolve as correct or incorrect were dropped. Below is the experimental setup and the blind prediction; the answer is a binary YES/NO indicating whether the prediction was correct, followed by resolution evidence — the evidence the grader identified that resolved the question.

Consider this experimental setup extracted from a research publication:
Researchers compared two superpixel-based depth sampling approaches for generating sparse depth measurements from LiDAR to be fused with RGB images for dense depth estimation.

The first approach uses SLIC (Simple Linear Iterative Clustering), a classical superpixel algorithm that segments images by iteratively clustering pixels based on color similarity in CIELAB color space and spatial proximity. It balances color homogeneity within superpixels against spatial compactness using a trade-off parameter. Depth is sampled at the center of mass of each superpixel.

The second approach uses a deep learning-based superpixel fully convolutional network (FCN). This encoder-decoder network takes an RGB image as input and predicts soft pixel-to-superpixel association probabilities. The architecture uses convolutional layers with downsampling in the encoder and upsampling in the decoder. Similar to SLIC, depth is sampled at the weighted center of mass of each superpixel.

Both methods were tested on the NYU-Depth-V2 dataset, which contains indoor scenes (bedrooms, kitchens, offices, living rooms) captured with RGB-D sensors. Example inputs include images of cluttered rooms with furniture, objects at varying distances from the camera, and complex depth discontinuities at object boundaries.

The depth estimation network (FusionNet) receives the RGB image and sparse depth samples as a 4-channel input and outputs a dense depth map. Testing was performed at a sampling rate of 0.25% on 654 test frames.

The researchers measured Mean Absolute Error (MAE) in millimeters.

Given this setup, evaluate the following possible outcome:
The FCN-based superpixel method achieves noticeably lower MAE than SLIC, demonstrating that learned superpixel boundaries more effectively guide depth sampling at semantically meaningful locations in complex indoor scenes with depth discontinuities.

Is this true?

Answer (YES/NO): NO